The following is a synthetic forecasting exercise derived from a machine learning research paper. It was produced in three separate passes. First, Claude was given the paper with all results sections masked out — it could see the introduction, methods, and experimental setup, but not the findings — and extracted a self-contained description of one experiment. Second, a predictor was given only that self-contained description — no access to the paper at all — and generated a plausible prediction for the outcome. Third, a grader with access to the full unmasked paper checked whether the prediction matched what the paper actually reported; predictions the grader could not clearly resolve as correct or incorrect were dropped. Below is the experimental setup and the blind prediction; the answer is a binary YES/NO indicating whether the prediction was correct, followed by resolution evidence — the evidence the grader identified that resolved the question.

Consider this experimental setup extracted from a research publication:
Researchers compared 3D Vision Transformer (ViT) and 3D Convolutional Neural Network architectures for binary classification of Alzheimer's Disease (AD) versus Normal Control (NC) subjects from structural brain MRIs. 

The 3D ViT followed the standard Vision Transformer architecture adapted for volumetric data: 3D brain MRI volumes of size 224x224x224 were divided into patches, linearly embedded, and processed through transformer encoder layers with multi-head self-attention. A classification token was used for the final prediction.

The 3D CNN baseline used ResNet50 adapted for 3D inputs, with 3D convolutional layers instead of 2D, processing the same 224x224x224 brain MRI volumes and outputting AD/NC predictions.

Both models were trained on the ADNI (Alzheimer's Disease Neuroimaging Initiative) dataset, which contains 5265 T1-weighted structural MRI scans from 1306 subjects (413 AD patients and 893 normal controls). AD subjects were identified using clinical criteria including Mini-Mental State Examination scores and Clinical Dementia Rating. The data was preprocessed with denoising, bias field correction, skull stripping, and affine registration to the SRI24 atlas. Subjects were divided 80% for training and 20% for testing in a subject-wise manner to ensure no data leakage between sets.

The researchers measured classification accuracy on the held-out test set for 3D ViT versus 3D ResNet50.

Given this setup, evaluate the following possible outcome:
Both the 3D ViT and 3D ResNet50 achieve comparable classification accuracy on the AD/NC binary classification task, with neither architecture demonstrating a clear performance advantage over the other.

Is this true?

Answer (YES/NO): NO